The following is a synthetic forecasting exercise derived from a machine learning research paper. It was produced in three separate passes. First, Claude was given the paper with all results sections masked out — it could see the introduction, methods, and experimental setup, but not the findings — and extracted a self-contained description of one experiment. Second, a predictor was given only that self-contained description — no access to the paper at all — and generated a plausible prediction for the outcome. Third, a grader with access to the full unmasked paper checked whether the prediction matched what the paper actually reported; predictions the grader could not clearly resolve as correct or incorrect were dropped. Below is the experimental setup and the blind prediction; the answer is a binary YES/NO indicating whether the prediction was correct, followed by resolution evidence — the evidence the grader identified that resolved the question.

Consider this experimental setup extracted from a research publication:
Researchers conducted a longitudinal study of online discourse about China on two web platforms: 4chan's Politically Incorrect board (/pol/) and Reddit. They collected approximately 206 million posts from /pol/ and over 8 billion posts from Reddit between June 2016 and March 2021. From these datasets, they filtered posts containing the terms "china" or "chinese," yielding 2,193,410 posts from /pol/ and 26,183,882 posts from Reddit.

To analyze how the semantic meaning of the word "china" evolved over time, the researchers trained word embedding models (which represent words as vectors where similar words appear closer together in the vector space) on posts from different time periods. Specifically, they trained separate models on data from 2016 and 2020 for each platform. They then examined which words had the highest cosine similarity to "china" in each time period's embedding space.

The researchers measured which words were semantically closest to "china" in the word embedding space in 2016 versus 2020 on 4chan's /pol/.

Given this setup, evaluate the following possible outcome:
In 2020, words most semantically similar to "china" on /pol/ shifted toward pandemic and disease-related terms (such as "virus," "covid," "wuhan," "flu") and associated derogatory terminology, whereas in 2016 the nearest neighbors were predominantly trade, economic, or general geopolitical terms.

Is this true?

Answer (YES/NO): NO